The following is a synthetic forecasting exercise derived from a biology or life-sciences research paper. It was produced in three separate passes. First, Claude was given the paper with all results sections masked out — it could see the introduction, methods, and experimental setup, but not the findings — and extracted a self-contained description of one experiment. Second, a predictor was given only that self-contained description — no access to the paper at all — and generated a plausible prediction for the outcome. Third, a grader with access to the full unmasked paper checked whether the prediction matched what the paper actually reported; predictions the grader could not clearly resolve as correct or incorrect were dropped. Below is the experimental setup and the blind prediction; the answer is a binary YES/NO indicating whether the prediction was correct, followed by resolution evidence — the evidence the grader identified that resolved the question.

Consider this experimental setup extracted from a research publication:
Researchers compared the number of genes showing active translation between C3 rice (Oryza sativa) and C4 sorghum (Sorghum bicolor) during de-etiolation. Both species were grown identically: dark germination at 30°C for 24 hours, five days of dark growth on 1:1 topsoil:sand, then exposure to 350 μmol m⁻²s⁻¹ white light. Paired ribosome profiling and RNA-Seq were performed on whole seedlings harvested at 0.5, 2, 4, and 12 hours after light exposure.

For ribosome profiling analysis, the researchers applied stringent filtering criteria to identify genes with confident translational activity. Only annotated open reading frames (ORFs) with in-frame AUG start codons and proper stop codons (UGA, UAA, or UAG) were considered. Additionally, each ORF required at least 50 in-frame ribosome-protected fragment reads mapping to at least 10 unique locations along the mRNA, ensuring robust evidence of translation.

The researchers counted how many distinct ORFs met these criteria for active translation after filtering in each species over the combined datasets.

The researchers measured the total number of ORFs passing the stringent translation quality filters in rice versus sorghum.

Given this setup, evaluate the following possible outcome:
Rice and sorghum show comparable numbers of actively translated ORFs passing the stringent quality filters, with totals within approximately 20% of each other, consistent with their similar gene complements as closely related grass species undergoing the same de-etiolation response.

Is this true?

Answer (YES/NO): YES